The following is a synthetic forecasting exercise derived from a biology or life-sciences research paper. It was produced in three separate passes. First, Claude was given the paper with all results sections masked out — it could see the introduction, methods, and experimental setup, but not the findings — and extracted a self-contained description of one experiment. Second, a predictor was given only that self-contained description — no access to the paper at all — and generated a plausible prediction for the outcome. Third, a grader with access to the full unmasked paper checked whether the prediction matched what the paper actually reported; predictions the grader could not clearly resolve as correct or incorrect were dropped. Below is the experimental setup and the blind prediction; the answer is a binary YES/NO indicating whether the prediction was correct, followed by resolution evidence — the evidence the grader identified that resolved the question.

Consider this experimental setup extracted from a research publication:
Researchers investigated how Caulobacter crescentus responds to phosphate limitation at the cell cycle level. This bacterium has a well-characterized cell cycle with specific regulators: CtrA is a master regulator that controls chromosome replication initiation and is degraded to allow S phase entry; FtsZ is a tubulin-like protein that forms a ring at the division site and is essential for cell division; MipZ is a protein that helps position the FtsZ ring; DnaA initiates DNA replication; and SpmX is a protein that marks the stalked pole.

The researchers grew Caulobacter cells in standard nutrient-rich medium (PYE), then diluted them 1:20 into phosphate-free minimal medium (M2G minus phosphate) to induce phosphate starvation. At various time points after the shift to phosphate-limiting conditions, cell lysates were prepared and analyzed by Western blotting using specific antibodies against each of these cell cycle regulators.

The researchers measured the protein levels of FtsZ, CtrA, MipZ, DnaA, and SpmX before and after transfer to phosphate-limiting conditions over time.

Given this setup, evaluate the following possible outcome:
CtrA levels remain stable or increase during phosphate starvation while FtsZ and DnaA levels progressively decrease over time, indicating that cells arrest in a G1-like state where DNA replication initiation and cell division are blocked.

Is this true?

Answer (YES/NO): NO